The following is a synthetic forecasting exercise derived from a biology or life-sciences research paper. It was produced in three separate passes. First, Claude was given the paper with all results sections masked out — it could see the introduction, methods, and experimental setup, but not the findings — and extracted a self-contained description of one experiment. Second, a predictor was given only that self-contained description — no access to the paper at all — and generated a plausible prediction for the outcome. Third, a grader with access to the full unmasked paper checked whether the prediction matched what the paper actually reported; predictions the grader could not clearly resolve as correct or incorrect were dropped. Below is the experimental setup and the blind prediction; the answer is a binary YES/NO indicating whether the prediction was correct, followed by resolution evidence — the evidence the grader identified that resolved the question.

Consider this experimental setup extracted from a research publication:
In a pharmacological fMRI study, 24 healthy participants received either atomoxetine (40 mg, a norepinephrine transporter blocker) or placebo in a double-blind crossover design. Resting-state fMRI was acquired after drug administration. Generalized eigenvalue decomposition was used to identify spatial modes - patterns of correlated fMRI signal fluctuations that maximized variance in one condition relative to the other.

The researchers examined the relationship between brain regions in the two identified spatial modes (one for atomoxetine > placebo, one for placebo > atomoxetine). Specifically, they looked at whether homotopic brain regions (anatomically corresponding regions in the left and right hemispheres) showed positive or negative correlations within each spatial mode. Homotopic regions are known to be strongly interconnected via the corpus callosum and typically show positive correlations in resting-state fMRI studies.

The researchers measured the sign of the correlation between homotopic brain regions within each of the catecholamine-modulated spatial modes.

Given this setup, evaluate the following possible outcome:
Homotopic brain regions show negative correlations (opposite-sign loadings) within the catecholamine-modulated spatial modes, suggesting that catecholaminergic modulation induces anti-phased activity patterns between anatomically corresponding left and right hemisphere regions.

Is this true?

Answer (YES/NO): YES